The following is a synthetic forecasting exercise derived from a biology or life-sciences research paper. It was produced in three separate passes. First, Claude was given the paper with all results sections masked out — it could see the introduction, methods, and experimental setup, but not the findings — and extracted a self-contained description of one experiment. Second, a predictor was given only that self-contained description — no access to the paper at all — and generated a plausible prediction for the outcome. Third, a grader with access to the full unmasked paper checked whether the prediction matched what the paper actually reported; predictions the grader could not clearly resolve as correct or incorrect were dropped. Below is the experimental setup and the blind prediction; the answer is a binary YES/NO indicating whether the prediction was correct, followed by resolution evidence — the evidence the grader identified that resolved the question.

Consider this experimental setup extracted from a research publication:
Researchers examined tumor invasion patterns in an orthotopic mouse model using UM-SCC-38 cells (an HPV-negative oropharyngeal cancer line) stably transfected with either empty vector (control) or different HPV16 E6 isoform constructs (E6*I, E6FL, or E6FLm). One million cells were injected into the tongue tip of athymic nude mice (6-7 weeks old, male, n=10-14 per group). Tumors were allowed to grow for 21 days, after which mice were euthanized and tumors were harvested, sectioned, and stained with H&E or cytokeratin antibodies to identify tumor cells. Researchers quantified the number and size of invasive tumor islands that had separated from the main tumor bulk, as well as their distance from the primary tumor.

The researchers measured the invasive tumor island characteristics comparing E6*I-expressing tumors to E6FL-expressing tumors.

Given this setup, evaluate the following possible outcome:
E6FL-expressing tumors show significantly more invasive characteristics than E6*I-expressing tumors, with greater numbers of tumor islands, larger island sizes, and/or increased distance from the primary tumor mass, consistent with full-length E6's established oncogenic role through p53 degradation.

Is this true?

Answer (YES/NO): NO